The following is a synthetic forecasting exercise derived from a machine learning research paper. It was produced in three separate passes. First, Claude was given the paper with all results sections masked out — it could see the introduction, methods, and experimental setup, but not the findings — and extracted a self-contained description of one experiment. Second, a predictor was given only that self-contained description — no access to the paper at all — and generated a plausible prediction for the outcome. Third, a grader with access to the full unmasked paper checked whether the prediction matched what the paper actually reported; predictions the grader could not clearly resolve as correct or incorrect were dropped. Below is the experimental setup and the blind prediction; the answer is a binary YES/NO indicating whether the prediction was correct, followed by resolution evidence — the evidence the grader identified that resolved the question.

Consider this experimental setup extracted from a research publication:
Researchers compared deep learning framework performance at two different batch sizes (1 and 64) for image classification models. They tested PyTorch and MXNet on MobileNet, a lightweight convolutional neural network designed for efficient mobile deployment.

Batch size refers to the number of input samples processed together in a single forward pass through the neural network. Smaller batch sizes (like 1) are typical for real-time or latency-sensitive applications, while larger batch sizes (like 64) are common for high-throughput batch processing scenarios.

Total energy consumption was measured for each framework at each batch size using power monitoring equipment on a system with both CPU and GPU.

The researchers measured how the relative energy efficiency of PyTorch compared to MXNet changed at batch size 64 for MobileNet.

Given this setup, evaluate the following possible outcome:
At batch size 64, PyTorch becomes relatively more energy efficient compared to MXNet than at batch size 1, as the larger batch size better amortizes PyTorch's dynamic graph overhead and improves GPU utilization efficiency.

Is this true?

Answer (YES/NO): YES